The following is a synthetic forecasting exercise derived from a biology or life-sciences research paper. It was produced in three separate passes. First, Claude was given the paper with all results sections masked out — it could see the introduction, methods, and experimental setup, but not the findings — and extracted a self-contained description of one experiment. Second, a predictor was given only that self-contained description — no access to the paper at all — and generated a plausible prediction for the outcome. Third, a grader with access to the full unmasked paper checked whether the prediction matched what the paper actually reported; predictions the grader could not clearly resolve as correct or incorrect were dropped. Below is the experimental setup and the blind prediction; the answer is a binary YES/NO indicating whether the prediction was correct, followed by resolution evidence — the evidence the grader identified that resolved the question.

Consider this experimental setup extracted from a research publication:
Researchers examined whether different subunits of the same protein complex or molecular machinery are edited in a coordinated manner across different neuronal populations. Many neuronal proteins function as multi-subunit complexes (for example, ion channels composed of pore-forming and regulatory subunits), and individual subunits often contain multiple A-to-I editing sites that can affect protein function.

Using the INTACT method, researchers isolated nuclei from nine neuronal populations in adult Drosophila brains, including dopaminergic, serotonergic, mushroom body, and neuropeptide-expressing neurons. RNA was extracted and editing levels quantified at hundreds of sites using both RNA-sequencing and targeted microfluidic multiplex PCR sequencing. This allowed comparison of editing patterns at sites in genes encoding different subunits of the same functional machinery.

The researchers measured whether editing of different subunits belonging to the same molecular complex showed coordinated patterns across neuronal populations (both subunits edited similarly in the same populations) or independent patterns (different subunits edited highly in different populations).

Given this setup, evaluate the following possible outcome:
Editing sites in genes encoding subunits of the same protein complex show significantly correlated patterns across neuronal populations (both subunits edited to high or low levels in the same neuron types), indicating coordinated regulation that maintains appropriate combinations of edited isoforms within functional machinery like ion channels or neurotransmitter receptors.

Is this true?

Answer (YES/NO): NO